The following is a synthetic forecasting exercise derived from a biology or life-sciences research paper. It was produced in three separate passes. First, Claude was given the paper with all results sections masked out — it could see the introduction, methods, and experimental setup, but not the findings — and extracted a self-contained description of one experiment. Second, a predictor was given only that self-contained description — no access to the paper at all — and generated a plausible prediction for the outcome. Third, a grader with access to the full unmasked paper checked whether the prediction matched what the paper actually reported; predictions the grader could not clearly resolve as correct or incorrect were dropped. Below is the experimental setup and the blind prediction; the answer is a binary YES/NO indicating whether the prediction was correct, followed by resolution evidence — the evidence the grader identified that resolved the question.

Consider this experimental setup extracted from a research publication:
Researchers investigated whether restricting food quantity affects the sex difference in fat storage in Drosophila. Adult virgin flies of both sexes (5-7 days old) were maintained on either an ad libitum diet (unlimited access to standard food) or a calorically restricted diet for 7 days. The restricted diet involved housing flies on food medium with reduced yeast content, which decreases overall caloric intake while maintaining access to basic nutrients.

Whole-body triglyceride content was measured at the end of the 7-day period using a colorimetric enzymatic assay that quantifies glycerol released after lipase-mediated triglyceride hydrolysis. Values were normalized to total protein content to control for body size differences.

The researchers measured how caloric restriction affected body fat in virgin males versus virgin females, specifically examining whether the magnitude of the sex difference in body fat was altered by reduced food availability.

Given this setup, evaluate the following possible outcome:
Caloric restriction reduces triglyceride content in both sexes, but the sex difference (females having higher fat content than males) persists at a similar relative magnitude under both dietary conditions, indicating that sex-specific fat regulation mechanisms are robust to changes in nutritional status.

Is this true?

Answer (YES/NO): NO